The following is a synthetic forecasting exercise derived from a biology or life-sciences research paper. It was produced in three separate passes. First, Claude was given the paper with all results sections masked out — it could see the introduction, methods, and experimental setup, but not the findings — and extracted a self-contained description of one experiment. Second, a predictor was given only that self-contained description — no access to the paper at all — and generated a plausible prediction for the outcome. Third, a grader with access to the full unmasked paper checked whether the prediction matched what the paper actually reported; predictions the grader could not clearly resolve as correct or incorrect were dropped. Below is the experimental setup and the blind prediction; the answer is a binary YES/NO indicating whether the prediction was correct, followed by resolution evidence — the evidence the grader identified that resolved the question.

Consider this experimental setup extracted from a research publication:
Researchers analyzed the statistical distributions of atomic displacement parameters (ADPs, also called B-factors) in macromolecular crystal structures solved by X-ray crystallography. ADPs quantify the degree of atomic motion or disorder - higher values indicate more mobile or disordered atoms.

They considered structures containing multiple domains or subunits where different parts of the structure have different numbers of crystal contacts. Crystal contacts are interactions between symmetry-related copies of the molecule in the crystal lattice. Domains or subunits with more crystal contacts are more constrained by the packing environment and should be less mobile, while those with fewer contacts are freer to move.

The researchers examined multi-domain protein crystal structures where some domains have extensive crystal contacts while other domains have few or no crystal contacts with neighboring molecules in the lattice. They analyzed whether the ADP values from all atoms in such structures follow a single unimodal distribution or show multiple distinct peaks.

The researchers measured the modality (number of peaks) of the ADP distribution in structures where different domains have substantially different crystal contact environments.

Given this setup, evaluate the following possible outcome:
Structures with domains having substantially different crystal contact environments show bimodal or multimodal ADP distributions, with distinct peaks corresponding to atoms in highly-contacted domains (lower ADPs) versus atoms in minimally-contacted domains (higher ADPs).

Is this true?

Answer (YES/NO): YES